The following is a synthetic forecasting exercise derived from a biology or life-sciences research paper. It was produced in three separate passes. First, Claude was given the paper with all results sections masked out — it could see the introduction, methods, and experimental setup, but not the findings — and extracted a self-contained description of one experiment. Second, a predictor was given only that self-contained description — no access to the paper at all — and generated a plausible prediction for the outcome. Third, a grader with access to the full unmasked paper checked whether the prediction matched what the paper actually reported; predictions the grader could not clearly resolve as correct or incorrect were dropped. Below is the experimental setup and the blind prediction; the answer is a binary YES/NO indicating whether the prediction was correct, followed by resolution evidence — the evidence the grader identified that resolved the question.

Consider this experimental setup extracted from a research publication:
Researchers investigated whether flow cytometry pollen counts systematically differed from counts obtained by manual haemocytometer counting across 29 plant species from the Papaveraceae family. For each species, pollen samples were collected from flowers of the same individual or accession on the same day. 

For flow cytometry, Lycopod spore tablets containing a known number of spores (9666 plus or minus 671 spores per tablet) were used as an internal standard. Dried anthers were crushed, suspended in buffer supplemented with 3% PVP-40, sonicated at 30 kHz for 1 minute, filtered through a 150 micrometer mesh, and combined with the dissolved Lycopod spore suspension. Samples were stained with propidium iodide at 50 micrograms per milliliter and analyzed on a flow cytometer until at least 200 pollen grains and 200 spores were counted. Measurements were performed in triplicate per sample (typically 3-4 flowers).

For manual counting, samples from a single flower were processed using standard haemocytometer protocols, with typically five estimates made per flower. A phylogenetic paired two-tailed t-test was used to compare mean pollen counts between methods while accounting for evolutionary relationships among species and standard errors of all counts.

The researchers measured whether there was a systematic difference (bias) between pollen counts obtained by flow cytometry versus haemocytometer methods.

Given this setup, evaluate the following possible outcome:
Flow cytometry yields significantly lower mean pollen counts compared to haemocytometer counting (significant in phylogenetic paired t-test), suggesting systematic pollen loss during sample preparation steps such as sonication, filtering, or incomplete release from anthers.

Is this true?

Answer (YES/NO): NO